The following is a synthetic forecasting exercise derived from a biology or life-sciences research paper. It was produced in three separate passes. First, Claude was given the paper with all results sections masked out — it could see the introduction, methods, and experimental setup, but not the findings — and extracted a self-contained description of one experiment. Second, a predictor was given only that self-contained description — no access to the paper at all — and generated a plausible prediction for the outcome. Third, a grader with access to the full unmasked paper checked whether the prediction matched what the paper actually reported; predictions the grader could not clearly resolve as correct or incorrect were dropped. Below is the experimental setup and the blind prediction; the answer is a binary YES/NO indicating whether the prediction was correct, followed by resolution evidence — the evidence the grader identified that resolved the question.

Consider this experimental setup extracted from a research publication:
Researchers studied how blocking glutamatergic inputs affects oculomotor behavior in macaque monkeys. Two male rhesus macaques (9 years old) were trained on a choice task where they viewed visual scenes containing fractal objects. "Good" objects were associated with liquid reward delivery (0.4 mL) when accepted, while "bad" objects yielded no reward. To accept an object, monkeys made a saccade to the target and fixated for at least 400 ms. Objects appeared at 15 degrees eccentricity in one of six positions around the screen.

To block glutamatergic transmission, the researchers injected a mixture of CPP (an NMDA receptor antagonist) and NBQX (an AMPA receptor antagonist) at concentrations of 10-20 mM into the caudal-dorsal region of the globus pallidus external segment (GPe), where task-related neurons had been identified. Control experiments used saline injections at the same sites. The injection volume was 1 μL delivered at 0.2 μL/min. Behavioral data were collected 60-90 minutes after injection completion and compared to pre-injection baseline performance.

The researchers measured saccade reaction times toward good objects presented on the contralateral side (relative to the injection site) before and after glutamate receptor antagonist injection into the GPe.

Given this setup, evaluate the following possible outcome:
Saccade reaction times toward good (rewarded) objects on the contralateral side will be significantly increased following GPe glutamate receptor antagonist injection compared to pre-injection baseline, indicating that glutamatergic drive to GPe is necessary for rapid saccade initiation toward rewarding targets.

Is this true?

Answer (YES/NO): YES